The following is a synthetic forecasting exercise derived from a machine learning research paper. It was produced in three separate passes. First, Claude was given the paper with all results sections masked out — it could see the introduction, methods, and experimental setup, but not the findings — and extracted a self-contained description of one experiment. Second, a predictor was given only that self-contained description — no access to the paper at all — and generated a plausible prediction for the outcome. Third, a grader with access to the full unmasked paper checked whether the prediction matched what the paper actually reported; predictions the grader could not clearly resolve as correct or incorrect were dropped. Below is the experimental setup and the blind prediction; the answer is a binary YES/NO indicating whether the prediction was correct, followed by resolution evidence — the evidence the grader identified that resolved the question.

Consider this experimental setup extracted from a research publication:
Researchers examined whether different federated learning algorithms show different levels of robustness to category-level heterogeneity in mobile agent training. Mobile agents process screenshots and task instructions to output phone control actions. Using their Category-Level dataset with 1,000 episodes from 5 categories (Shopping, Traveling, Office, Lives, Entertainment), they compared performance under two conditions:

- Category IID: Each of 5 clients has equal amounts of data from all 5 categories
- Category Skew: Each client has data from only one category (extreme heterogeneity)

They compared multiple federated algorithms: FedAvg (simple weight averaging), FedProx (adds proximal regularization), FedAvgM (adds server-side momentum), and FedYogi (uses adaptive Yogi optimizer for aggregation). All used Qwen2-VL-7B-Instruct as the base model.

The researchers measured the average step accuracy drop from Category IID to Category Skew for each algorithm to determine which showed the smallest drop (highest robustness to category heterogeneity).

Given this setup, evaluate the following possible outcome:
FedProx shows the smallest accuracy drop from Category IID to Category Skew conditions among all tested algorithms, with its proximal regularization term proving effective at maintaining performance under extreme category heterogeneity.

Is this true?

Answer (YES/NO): NO